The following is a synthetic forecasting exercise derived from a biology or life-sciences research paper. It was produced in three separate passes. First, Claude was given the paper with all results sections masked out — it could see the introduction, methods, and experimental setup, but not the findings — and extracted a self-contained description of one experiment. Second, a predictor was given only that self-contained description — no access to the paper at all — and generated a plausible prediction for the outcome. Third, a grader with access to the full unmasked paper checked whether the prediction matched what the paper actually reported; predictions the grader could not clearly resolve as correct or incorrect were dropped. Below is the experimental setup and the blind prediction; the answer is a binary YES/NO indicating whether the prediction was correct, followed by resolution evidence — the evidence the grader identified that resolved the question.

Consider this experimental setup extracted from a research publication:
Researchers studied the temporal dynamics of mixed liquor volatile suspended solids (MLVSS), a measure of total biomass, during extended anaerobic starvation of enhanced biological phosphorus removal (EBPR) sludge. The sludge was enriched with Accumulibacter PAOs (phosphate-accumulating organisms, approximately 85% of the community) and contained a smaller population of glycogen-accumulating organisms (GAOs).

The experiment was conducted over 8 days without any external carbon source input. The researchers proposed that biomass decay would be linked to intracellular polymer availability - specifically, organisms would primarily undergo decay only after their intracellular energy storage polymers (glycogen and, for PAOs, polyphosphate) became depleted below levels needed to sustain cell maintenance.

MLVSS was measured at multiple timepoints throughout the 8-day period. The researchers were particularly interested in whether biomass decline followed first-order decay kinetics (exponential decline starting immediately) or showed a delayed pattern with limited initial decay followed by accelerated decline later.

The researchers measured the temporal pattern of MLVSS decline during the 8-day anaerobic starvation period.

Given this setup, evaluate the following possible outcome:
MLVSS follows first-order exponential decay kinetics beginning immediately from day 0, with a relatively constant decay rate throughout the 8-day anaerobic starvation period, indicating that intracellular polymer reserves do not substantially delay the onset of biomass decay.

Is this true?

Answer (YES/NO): NO